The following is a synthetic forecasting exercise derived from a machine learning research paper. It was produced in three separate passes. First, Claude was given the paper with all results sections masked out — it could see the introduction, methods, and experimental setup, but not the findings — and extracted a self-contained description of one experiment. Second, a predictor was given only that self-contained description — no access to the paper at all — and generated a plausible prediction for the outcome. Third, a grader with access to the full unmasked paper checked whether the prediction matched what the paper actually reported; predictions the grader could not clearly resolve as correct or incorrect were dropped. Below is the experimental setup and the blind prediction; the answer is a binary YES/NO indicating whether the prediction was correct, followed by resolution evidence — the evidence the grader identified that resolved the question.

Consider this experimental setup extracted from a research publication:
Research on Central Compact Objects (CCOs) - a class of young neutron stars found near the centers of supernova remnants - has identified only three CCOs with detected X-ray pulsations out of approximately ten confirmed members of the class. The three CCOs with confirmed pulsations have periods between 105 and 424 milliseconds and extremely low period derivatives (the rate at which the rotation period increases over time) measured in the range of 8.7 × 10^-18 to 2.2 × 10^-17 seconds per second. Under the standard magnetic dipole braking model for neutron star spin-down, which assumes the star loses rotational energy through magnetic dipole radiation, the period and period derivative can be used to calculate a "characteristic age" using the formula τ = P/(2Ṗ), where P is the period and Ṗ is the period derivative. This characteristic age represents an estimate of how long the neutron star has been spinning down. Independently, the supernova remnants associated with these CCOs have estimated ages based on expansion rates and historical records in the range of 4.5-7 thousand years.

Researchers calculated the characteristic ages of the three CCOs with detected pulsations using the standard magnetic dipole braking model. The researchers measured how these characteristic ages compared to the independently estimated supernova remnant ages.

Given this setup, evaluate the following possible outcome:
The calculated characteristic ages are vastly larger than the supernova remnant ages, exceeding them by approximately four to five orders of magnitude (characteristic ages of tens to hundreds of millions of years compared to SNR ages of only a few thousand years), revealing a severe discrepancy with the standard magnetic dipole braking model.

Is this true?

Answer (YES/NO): YES